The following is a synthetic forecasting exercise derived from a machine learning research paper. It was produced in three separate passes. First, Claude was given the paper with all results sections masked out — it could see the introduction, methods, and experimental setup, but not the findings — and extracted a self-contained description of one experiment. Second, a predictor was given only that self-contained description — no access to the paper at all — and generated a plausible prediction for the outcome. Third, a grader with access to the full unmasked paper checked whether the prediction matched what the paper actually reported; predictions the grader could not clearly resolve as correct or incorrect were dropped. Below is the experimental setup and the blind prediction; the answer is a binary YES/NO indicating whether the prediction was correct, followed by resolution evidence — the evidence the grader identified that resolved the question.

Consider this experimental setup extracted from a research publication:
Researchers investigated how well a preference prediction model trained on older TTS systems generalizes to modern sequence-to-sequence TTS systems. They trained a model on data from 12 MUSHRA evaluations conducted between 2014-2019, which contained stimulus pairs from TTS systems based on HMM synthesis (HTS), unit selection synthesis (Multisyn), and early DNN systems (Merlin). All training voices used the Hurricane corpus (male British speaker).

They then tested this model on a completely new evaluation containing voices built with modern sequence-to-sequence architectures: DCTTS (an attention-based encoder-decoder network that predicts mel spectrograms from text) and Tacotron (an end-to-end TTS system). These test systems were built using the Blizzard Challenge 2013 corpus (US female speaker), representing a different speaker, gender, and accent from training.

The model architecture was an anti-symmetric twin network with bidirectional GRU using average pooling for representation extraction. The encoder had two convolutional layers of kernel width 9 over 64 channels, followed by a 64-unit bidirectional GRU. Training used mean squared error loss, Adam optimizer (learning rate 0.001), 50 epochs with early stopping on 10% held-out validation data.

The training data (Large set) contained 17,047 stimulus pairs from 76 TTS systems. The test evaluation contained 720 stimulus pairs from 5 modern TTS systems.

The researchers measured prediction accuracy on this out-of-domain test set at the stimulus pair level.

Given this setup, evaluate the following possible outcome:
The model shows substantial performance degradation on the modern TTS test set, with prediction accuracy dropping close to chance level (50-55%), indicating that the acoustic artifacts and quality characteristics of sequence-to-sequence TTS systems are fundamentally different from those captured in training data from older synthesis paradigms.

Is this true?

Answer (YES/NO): NO